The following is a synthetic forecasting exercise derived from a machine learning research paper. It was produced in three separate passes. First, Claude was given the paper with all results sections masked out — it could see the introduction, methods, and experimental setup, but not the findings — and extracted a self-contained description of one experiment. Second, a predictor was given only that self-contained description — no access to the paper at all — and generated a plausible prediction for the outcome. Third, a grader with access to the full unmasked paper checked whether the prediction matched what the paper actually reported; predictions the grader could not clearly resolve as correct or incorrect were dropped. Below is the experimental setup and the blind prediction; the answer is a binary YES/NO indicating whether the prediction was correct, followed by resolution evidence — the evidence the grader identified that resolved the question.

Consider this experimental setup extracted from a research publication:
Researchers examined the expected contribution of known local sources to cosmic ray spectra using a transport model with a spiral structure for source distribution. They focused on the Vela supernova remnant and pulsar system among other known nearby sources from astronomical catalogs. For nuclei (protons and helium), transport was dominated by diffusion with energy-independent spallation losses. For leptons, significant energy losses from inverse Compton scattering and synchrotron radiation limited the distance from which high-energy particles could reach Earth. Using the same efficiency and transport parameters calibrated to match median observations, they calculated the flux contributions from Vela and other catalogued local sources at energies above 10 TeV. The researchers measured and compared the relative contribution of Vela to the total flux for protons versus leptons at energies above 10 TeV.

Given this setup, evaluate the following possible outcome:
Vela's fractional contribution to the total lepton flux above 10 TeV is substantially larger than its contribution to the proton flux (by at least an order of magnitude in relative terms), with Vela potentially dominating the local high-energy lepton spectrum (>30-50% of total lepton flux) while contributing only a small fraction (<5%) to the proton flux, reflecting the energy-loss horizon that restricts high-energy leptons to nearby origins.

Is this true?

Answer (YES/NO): YES